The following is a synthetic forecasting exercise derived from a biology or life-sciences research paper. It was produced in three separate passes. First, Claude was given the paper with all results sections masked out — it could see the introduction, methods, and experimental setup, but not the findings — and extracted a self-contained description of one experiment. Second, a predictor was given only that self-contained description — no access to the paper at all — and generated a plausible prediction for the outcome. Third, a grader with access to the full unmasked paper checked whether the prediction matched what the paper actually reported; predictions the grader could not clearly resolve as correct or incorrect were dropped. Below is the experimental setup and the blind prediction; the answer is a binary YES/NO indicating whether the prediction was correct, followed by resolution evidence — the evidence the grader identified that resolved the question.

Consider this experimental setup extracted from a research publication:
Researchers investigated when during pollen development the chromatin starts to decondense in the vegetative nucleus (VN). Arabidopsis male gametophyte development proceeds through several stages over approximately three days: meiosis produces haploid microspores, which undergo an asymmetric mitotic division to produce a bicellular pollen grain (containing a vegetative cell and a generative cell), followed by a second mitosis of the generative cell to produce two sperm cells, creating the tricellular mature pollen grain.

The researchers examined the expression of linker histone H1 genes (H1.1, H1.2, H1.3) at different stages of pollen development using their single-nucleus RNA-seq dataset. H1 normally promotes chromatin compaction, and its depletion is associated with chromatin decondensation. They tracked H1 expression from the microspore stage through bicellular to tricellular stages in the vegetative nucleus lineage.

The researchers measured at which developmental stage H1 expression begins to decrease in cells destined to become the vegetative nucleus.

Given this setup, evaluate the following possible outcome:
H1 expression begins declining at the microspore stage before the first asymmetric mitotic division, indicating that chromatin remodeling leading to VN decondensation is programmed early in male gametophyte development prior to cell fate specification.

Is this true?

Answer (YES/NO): YES